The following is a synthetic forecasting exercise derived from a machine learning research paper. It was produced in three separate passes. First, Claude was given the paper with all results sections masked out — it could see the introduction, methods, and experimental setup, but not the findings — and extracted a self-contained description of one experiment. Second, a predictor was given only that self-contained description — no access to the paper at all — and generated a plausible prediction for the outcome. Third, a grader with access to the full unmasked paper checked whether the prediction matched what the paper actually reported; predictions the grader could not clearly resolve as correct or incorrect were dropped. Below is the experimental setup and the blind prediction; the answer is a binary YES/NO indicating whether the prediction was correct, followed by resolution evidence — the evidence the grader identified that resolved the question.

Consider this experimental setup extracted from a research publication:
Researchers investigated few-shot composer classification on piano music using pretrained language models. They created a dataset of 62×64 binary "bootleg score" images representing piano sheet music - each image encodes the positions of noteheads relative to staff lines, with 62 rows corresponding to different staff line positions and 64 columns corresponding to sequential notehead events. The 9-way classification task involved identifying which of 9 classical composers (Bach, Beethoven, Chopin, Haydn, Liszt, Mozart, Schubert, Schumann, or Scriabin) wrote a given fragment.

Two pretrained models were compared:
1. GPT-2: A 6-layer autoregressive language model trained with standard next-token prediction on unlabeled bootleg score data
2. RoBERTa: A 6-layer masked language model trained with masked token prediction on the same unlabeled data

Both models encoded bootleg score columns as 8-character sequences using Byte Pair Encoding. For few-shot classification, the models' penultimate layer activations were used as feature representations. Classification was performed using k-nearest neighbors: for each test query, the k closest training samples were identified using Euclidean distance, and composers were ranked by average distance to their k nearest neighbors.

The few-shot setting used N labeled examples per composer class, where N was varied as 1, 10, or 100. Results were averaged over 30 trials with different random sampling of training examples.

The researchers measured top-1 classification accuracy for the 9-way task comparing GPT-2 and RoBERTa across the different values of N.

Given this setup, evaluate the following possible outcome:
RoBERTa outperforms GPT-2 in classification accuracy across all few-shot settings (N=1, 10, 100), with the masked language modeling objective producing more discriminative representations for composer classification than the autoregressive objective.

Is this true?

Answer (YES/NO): NO